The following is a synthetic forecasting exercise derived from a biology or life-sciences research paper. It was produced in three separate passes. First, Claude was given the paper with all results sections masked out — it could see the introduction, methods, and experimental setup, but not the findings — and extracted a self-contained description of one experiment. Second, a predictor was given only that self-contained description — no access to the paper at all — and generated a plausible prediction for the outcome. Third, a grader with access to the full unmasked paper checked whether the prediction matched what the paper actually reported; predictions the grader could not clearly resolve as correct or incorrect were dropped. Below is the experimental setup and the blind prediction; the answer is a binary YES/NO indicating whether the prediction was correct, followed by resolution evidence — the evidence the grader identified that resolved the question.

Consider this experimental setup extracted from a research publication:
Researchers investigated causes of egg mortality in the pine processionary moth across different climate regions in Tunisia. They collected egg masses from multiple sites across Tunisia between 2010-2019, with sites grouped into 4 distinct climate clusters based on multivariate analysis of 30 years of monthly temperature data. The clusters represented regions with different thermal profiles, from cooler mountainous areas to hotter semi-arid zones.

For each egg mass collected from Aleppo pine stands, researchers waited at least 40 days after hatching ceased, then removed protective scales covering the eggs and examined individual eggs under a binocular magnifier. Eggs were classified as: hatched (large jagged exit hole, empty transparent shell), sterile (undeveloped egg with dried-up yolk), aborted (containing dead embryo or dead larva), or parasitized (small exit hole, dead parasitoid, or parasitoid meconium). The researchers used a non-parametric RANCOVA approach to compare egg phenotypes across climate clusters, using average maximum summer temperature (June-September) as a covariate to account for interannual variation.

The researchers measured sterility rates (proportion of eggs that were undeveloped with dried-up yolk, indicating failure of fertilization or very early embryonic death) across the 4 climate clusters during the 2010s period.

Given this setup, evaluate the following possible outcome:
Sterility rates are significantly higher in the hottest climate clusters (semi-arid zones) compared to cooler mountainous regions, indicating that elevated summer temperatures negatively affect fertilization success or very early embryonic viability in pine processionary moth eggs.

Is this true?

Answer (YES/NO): NO